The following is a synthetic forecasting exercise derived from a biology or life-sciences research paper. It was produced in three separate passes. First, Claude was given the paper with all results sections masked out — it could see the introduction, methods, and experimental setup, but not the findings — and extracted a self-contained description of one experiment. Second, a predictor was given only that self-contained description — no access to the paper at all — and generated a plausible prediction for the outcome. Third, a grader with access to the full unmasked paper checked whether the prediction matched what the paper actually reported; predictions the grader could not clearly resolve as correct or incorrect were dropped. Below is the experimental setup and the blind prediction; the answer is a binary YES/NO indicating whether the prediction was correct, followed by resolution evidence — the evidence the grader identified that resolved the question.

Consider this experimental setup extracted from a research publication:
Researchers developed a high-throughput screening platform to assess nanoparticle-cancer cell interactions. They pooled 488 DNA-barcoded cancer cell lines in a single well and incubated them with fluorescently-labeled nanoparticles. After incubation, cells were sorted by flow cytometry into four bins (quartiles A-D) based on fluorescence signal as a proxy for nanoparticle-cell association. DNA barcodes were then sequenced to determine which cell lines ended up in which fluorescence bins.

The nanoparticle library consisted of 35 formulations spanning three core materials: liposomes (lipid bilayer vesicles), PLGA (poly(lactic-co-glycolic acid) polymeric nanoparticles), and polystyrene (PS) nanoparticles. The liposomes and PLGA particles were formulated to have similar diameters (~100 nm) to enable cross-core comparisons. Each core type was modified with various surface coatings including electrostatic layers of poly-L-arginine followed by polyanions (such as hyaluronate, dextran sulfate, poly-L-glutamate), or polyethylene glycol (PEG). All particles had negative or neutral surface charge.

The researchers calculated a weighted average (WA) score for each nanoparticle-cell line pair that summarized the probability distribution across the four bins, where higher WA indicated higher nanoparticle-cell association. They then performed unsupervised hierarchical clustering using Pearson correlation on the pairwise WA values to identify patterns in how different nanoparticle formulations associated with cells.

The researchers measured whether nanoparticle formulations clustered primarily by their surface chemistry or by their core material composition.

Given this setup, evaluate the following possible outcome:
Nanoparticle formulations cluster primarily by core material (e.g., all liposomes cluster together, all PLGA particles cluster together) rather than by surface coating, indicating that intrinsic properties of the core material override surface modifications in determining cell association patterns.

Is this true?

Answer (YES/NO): YES